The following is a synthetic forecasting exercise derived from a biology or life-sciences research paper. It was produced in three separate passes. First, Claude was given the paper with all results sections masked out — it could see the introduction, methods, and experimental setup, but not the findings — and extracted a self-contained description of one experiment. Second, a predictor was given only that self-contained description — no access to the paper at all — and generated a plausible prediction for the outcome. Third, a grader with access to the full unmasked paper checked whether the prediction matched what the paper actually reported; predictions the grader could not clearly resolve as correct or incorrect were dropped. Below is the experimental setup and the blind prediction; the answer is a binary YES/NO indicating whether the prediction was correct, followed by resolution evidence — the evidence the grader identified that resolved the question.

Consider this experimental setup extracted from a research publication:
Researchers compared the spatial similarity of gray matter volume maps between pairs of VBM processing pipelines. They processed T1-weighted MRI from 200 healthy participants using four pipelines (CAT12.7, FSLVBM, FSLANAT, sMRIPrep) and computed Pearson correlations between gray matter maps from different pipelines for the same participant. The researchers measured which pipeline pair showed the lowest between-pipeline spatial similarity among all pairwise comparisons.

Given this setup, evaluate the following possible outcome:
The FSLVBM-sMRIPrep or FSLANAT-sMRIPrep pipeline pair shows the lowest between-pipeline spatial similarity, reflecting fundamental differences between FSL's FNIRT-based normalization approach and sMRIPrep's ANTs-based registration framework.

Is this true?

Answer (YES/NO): NO